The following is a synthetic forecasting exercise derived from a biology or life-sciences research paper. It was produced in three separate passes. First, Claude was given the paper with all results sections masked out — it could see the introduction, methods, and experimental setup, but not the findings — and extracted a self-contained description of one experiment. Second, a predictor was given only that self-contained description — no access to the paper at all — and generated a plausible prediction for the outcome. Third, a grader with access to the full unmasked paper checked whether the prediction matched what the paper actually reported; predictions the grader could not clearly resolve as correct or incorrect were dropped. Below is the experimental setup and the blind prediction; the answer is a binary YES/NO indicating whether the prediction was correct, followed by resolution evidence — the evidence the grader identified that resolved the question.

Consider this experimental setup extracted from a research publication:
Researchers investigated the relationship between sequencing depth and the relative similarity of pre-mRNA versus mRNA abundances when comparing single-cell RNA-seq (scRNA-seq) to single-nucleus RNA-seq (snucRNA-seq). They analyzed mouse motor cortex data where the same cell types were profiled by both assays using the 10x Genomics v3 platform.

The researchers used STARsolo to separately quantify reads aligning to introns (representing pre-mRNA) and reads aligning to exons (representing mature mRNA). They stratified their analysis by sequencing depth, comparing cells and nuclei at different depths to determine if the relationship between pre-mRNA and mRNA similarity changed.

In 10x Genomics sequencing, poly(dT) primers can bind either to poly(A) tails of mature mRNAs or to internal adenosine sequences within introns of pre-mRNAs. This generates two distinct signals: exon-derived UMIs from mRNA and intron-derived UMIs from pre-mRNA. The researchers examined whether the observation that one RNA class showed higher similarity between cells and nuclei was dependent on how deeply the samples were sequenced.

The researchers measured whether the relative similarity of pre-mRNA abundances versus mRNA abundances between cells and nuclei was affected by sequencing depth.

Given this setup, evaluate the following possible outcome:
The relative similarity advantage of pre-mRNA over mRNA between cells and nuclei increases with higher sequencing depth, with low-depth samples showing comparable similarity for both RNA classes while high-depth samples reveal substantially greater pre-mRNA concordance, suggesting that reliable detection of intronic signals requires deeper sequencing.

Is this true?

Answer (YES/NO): NO